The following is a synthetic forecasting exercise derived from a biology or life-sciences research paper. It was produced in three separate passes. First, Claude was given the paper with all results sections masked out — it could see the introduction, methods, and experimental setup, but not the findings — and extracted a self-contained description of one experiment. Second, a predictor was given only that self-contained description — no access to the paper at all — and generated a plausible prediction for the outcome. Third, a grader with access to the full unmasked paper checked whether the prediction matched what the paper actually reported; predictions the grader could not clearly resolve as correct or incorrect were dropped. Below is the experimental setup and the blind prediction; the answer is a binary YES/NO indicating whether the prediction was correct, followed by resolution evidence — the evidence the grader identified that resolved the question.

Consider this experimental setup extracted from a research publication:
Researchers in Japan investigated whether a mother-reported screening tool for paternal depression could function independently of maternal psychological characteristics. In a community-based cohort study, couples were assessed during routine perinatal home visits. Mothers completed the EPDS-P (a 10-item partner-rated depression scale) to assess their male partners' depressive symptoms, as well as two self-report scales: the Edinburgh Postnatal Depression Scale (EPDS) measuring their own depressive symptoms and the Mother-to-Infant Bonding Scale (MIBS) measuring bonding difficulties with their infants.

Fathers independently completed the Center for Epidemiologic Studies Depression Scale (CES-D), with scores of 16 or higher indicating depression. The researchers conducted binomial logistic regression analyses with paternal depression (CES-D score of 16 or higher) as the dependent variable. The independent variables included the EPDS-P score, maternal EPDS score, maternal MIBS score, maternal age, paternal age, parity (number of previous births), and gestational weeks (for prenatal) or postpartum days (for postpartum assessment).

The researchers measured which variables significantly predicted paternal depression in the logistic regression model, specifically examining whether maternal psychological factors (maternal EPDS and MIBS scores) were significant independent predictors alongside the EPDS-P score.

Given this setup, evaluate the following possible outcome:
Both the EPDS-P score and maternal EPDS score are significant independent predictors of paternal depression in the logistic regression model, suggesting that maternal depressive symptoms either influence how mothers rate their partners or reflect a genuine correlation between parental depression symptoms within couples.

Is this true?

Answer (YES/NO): NO